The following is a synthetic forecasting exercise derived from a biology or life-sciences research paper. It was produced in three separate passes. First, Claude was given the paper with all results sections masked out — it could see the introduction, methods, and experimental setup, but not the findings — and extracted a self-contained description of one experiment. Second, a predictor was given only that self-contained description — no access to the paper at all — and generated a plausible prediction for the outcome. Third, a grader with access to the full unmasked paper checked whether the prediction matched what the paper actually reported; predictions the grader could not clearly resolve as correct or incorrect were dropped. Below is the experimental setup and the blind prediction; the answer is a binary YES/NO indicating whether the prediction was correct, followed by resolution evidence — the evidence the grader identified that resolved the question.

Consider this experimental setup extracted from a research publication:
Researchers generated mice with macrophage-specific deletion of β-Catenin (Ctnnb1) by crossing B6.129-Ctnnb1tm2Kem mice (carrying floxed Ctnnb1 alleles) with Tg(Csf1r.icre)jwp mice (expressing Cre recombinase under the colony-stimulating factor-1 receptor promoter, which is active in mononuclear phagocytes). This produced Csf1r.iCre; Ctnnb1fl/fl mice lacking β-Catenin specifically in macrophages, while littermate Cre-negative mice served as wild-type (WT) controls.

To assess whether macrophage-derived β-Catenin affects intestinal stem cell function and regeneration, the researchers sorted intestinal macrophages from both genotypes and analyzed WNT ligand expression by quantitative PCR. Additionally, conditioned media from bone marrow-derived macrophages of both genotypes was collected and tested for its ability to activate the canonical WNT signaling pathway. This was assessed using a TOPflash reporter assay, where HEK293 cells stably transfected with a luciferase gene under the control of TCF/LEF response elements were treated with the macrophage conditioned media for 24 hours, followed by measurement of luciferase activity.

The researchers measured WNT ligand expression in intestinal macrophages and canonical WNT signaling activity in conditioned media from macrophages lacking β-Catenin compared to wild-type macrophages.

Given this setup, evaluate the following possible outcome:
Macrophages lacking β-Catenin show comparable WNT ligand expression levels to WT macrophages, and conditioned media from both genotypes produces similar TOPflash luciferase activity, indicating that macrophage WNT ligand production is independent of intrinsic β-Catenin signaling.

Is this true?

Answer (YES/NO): NO